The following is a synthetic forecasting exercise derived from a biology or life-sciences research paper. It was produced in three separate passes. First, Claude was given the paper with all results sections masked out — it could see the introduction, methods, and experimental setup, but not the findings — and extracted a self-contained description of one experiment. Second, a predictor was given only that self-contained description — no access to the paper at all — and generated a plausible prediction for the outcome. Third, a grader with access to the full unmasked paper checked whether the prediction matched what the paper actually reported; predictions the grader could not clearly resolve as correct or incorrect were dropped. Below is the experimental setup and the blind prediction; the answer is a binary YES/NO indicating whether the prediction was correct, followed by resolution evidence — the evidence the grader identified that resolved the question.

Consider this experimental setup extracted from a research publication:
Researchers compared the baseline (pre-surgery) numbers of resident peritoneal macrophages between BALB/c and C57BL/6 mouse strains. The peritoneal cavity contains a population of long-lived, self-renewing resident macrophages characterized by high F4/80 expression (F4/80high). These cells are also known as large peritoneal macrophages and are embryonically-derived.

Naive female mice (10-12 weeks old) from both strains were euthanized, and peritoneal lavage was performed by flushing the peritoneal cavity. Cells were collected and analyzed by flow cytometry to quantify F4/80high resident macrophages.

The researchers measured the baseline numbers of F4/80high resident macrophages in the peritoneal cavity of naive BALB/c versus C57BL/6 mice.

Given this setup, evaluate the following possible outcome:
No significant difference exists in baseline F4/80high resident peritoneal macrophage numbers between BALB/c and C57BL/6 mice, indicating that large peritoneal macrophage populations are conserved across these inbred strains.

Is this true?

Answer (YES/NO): NO